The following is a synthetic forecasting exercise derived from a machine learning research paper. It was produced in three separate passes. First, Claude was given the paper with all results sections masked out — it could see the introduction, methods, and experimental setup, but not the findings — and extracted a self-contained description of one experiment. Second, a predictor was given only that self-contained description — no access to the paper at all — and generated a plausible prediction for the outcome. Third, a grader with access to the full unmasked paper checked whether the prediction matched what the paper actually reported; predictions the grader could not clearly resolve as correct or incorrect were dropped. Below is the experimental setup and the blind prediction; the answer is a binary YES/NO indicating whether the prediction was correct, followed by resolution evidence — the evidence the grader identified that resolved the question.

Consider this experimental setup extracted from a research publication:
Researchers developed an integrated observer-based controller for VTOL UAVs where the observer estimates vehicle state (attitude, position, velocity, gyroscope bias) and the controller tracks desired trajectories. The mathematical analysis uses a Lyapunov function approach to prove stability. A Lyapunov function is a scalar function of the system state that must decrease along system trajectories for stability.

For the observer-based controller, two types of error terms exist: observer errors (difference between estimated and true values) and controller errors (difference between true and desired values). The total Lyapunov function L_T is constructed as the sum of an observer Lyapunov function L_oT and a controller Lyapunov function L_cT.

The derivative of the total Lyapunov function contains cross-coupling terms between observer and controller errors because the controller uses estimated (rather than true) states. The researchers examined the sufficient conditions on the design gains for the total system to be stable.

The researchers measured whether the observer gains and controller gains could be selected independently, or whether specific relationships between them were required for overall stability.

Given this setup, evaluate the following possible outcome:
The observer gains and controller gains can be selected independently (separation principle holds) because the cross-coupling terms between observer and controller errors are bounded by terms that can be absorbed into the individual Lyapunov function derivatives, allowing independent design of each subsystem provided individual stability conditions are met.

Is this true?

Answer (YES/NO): NO